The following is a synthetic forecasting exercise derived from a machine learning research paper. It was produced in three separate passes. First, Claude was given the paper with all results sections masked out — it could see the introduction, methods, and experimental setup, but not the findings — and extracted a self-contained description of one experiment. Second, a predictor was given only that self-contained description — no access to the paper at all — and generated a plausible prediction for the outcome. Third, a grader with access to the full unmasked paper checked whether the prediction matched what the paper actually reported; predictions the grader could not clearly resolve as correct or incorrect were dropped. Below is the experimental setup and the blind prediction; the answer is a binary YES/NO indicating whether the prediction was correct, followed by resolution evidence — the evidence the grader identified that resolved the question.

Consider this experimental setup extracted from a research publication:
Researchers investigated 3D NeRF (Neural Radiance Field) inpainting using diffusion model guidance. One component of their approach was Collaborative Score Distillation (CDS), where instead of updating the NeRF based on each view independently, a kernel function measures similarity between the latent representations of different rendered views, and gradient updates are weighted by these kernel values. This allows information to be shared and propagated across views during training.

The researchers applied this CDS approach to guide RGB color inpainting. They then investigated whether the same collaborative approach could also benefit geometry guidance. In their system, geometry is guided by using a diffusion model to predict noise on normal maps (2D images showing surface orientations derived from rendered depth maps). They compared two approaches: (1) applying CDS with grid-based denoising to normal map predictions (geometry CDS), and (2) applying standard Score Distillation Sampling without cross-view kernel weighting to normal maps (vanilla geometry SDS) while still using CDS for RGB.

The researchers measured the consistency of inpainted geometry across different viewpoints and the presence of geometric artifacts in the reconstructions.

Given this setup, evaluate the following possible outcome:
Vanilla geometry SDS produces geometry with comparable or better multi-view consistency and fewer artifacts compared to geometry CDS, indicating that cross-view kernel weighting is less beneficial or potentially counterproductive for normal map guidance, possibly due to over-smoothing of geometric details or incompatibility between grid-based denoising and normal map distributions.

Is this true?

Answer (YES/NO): YES